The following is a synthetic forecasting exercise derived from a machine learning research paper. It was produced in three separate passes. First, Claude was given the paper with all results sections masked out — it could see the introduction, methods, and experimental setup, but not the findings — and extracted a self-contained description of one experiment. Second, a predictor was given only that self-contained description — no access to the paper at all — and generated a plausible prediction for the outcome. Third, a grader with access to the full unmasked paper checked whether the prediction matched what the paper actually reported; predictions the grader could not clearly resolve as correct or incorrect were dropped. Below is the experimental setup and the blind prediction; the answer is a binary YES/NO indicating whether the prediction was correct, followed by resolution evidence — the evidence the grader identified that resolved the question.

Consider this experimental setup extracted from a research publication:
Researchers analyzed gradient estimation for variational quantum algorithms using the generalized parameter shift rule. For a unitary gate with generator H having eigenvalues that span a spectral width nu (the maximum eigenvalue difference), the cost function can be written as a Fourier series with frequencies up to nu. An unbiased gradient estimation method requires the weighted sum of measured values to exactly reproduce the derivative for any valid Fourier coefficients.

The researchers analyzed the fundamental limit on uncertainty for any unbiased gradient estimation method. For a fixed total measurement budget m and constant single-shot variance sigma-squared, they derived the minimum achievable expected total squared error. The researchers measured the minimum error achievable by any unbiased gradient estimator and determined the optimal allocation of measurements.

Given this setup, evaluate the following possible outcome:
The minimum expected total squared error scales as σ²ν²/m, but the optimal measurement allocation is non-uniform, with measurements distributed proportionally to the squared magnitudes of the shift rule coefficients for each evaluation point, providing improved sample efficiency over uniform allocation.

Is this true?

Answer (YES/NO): NO